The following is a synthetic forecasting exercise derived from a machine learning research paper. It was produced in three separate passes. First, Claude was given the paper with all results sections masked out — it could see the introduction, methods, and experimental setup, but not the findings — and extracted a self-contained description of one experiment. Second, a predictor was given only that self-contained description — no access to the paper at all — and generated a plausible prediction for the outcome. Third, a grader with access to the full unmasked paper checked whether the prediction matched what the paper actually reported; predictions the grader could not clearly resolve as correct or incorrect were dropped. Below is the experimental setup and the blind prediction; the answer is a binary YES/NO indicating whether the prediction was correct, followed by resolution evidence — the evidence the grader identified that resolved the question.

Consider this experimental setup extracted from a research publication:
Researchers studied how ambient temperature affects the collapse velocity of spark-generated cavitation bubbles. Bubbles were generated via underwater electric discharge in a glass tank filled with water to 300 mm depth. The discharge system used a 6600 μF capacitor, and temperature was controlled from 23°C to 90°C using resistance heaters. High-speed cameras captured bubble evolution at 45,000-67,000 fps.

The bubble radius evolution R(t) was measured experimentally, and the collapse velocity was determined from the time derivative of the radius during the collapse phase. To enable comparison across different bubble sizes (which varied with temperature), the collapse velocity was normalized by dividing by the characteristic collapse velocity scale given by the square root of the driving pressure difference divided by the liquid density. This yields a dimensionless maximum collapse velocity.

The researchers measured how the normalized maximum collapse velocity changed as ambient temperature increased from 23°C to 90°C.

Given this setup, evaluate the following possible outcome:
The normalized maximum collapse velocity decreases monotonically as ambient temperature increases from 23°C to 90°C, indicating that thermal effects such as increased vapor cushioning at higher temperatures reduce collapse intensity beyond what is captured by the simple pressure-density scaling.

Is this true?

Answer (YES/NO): YES